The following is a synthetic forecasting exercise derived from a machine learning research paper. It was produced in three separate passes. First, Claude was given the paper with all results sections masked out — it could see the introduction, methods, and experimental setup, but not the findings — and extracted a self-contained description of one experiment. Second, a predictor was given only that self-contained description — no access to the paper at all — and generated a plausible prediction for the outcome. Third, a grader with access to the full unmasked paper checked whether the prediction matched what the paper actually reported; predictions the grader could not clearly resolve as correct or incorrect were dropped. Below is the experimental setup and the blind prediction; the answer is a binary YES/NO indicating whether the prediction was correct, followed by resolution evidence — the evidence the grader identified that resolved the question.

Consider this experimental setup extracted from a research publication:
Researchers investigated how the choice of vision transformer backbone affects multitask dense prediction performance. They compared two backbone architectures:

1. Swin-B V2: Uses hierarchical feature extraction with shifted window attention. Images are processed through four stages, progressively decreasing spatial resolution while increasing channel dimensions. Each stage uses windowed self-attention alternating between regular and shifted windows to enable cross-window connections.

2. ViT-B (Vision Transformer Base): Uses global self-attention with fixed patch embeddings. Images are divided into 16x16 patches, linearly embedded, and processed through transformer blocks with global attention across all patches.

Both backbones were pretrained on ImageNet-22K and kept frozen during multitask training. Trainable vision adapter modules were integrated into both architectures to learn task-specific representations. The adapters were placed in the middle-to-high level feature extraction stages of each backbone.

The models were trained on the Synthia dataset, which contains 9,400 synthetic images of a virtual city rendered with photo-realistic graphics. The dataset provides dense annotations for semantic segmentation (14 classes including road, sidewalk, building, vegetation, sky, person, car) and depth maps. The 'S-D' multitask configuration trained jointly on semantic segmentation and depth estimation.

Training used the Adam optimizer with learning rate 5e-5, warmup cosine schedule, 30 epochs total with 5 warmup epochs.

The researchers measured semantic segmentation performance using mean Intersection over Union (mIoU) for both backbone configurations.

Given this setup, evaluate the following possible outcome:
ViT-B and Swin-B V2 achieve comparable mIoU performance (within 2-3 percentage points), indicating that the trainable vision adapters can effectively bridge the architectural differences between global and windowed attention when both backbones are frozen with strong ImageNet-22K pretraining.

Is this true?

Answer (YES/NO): YES